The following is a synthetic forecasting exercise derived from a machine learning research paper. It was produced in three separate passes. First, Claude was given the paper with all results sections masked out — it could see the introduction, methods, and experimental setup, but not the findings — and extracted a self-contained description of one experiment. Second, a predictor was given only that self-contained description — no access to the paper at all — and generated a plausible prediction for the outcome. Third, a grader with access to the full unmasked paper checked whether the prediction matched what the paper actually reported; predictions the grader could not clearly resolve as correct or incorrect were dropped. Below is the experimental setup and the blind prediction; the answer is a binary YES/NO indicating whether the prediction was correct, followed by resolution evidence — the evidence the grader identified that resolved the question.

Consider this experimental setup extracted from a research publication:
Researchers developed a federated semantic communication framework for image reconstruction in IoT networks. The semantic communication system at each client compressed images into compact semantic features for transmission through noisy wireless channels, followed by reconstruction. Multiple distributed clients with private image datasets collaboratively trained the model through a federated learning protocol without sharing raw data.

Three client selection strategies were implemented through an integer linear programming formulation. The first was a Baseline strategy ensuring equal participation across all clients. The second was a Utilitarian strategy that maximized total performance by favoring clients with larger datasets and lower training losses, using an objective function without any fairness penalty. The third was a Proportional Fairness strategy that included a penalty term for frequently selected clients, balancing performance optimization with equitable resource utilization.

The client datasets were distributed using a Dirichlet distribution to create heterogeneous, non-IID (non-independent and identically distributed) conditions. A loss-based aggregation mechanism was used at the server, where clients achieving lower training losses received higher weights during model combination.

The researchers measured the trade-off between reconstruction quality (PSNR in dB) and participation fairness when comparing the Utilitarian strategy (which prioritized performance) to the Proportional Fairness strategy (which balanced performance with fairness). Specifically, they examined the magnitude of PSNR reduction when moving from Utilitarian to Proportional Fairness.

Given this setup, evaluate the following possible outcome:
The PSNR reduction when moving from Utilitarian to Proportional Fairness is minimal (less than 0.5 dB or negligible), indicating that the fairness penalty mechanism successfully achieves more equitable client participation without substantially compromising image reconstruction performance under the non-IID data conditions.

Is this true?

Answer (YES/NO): NO